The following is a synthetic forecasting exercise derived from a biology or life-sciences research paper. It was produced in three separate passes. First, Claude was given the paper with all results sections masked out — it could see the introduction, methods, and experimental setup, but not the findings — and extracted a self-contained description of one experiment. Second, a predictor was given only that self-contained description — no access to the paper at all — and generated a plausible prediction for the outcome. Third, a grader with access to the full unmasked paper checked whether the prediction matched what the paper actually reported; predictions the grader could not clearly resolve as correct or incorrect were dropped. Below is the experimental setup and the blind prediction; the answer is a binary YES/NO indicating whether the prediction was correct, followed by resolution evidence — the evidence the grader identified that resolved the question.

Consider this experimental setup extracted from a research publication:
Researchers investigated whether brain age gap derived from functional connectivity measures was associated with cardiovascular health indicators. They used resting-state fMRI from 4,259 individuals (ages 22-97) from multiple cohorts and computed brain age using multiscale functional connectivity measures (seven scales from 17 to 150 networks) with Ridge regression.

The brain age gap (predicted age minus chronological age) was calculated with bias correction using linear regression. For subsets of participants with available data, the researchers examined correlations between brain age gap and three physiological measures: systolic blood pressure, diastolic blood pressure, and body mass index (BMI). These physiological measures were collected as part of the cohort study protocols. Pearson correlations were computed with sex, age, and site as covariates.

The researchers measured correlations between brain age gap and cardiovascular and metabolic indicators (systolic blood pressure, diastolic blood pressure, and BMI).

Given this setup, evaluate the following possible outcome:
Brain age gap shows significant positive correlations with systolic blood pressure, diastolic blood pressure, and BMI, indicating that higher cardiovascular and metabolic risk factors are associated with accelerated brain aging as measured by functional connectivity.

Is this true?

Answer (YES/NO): YES